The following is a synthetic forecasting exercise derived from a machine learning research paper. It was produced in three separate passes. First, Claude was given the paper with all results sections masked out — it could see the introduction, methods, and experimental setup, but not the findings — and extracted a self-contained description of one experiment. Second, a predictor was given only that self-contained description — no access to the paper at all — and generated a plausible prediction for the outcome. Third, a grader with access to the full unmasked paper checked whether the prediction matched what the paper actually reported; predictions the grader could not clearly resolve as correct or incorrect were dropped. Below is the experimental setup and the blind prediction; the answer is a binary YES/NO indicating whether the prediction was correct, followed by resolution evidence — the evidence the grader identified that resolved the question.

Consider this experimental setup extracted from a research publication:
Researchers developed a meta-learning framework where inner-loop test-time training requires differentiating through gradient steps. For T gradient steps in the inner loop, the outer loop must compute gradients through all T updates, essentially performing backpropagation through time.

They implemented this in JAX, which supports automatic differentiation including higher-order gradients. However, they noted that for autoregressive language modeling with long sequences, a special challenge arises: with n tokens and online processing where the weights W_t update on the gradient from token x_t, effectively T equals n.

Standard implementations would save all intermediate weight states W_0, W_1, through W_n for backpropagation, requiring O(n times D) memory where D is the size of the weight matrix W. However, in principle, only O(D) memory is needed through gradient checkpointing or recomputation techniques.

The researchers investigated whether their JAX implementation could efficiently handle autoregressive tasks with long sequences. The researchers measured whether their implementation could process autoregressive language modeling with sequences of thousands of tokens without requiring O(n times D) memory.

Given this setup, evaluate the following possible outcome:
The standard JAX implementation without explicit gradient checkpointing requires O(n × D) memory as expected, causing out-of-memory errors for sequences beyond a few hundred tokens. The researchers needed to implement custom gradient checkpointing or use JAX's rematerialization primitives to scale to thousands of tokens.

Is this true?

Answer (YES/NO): NO